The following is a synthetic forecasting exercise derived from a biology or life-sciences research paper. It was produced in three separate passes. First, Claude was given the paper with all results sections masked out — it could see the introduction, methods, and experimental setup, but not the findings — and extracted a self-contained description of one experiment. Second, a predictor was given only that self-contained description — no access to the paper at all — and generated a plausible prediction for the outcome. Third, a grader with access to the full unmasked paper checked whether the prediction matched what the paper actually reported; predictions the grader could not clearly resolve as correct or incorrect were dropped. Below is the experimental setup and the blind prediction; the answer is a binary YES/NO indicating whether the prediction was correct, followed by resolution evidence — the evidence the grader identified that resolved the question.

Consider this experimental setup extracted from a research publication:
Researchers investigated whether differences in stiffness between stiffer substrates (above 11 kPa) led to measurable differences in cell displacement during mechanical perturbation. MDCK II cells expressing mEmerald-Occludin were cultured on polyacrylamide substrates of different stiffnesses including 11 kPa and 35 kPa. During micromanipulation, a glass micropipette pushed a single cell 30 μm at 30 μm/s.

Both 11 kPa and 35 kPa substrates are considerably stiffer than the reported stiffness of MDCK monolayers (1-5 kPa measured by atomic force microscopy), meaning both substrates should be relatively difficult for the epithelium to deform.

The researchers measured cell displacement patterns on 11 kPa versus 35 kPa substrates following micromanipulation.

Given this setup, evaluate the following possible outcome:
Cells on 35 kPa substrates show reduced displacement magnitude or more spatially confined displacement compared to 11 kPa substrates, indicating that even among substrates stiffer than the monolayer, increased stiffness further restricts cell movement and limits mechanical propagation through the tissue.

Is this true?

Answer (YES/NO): NO